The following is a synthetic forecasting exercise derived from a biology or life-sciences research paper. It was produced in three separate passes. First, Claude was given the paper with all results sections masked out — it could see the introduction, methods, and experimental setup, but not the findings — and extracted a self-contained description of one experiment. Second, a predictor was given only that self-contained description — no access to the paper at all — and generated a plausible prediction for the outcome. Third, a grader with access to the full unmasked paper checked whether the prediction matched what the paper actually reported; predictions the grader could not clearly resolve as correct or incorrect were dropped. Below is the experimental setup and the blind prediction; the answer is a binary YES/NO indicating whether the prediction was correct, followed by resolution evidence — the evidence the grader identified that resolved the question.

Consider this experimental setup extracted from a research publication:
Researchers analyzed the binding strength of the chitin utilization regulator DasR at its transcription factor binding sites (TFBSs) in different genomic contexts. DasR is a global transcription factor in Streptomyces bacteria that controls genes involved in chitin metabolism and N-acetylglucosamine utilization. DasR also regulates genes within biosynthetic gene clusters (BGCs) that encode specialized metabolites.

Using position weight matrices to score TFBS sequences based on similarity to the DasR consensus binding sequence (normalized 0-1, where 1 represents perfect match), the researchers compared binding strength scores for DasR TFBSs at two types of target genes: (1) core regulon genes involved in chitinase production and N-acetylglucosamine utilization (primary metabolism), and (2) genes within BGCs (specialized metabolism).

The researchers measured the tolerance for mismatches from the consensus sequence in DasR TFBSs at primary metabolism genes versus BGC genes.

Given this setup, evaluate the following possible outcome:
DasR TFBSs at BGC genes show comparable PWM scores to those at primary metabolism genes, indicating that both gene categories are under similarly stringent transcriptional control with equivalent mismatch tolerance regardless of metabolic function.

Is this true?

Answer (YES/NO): NO